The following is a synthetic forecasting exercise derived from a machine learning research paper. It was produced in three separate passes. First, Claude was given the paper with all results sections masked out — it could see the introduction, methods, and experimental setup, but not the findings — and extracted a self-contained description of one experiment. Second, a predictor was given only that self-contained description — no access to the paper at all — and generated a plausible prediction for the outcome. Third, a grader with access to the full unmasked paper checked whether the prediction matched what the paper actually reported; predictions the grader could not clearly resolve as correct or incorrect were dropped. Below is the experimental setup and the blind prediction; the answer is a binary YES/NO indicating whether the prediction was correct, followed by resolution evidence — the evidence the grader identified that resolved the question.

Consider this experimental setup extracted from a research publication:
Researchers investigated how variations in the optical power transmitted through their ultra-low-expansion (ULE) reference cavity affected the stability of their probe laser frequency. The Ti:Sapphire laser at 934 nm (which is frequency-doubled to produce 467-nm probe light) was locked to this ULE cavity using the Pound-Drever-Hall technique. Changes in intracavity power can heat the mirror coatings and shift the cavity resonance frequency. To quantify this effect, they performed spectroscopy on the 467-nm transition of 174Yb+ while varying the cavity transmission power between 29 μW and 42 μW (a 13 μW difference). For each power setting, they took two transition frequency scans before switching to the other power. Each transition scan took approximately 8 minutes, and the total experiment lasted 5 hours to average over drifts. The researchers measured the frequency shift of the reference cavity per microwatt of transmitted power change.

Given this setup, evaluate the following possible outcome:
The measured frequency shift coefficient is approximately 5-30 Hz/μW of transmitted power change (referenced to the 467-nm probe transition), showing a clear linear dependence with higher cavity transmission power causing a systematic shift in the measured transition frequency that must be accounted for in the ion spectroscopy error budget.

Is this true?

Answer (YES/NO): NO